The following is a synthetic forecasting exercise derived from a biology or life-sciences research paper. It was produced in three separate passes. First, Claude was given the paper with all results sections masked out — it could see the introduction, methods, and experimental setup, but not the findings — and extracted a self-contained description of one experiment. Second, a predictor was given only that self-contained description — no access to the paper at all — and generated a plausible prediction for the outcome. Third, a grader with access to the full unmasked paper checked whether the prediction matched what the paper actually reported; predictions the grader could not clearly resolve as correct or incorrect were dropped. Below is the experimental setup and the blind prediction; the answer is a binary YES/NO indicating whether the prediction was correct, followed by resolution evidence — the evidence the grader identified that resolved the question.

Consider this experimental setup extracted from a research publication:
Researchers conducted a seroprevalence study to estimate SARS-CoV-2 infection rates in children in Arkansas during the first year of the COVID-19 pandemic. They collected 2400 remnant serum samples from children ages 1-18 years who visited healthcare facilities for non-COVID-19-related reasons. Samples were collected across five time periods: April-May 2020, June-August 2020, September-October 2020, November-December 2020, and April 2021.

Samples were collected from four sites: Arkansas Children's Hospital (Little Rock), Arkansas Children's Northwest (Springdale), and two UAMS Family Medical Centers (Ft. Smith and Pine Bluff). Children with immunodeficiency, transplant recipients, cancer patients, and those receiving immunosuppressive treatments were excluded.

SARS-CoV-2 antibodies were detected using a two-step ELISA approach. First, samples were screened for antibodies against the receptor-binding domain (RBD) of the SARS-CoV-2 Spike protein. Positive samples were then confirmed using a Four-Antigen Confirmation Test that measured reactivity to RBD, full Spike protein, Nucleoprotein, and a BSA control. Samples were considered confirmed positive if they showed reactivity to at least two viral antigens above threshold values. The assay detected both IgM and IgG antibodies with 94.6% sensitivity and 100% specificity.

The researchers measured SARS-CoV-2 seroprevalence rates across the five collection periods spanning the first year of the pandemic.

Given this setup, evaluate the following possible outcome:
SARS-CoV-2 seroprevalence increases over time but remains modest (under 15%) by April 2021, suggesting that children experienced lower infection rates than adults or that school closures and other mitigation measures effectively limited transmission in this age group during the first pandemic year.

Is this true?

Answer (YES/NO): NO